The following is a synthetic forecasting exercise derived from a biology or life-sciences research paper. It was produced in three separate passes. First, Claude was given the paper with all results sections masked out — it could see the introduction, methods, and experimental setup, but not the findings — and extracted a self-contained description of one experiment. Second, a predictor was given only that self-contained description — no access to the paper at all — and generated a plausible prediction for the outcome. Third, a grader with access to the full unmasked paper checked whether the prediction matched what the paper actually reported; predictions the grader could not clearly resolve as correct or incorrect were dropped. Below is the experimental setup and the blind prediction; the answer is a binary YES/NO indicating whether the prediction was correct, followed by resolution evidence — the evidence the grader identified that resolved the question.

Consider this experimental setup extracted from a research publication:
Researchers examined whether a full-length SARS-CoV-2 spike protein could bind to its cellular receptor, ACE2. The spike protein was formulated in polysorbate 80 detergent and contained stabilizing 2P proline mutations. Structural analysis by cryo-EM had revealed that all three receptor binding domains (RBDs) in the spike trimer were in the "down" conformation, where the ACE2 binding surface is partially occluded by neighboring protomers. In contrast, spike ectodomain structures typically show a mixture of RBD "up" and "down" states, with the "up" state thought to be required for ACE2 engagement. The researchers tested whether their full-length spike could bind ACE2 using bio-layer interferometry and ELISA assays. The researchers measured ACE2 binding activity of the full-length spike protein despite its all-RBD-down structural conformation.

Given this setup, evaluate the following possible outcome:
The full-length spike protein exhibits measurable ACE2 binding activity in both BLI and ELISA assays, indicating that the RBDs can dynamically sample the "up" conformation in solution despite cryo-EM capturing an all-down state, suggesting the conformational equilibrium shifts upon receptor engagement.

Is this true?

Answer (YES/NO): YES